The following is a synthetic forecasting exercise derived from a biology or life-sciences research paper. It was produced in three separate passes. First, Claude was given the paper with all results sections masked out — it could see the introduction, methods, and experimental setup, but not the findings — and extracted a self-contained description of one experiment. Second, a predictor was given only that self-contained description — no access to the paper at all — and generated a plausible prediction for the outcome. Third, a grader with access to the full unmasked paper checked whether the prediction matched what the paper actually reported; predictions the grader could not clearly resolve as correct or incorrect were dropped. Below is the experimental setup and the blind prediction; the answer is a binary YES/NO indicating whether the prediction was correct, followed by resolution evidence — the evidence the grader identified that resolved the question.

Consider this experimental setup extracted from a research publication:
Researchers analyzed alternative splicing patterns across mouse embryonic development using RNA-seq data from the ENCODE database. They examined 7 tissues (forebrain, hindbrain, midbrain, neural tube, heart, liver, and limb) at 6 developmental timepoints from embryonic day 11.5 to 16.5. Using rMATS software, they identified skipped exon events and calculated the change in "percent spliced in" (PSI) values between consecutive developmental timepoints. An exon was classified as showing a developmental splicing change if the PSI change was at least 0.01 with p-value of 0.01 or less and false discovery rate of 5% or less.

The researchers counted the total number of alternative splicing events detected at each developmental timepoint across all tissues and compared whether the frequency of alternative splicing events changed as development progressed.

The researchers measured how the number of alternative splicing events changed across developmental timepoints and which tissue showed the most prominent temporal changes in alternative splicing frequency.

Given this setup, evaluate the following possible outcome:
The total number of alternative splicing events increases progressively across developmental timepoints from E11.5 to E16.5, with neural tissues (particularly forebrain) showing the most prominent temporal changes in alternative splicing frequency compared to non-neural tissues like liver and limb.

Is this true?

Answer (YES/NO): YES